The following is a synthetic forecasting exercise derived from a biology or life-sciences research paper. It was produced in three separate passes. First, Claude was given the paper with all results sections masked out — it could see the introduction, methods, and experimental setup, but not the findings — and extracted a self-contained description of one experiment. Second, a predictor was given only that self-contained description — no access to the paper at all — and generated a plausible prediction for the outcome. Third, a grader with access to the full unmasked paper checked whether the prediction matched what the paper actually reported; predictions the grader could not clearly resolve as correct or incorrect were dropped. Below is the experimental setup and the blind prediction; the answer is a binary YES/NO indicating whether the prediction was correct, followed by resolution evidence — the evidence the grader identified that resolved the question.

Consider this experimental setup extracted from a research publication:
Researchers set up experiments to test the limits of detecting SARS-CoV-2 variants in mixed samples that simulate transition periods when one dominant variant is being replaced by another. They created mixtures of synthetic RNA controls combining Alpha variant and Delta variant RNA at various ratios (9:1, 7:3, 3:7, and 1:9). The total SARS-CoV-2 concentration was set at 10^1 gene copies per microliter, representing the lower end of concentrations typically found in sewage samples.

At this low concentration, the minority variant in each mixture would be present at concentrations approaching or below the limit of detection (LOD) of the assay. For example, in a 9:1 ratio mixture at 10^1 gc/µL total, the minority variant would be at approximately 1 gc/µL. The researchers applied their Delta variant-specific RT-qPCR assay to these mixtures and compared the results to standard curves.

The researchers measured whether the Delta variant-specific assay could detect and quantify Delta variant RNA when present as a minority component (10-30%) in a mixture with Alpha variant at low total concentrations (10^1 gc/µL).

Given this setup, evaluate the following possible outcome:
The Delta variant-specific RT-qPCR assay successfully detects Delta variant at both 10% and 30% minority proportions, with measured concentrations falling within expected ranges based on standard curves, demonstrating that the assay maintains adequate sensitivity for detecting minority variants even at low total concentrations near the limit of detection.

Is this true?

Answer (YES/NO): NO